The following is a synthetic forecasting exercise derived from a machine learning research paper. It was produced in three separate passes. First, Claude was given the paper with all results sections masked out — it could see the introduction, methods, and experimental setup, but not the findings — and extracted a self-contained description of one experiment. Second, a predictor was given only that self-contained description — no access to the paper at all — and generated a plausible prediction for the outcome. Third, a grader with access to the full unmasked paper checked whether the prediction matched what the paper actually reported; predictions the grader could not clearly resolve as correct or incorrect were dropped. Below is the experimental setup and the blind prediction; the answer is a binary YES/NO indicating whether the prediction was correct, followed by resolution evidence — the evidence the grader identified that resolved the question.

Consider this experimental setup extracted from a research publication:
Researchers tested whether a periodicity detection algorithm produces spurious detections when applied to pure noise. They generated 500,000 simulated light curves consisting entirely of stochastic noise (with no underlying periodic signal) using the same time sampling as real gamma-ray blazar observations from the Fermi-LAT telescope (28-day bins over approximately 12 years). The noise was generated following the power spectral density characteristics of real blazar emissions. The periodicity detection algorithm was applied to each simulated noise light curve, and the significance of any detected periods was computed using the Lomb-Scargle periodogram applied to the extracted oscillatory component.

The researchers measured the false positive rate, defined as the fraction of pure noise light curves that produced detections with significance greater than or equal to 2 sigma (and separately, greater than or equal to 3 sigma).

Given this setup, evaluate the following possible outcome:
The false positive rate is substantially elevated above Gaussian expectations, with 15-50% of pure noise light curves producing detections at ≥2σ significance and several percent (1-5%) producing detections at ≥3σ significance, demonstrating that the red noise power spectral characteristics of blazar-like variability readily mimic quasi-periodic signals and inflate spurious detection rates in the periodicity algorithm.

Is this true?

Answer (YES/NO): NO